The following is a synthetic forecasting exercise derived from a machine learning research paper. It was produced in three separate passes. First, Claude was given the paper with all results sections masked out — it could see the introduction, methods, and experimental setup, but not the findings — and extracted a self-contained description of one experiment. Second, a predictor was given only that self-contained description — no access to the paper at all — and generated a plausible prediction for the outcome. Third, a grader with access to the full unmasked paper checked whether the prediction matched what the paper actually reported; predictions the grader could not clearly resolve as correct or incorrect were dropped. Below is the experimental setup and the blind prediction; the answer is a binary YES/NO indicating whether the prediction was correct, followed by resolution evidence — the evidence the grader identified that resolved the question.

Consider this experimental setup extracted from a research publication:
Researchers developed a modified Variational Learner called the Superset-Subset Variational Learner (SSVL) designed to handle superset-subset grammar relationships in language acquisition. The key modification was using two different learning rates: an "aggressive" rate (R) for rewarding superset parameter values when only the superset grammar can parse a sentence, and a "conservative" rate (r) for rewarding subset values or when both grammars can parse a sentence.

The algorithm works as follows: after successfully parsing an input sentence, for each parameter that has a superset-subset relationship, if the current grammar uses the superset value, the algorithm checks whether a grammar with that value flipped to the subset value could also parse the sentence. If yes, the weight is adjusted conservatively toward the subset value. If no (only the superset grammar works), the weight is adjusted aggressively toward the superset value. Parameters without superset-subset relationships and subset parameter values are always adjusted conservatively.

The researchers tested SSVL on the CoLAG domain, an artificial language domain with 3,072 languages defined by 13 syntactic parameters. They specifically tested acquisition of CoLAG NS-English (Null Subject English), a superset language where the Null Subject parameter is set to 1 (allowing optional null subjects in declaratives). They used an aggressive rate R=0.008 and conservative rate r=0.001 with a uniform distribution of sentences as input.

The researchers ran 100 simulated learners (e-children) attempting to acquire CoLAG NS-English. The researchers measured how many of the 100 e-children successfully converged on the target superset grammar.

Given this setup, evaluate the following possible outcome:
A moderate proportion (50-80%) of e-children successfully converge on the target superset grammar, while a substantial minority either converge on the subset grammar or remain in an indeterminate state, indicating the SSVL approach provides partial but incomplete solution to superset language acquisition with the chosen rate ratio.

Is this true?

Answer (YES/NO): NO